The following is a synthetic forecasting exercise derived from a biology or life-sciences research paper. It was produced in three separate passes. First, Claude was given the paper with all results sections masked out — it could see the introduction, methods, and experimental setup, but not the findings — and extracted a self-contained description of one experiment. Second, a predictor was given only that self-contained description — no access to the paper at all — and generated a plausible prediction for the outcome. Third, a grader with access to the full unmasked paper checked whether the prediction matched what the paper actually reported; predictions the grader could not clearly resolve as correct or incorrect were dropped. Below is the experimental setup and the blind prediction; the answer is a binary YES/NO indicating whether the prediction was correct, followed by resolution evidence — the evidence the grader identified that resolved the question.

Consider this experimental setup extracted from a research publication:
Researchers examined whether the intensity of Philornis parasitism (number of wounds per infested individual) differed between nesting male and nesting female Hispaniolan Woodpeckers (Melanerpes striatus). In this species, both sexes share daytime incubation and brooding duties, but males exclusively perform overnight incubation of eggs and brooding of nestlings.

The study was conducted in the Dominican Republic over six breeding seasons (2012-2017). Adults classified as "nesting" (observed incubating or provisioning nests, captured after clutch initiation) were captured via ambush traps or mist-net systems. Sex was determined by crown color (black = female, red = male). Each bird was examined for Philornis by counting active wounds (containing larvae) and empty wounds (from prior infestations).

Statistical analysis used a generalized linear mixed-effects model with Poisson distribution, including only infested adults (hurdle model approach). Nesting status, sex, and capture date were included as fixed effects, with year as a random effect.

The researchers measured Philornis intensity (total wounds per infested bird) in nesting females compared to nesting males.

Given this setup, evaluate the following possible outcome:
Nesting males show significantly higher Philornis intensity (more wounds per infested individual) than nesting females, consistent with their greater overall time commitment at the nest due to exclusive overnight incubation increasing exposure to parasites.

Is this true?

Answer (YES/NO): NO